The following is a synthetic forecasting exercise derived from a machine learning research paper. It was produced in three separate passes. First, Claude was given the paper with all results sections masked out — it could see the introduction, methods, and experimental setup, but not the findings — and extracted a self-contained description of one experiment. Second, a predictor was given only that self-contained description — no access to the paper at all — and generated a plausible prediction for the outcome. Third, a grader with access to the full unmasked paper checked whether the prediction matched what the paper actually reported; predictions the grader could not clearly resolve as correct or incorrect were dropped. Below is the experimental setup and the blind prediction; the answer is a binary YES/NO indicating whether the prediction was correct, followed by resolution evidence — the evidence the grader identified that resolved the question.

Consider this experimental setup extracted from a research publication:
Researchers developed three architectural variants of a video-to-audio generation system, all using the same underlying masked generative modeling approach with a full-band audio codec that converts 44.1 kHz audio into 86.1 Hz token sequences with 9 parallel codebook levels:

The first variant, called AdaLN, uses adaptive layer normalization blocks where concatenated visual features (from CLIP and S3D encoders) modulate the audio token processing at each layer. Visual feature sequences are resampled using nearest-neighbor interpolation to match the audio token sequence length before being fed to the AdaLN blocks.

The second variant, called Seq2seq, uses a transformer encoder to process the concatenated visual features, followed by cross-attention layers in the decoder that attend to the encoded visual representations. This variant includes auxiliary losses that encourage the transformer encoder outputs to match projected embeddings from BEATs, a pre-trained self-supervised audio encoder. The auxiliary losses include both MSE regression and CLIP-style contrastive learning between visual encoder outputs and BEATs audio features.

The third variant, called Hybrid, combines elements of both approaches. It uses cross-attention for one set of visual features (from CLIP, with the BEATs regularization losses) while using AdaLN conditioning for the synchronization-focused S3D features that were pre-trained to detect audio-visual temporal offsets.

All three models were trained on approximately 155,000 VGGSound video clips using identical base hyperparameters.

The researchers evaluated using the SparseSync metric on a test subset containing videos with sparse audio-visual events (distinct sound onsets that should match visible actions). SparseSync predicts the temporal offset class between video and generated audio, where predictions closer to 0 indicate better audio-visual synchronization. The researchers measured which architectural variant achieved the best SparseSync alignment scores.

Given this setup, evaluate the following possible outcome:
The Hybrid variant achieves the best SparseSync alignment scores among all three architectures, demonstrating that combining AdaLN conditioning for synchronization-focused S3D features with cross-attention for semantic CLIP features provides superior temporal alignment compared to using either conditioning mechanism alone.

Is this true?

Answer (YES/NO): YES